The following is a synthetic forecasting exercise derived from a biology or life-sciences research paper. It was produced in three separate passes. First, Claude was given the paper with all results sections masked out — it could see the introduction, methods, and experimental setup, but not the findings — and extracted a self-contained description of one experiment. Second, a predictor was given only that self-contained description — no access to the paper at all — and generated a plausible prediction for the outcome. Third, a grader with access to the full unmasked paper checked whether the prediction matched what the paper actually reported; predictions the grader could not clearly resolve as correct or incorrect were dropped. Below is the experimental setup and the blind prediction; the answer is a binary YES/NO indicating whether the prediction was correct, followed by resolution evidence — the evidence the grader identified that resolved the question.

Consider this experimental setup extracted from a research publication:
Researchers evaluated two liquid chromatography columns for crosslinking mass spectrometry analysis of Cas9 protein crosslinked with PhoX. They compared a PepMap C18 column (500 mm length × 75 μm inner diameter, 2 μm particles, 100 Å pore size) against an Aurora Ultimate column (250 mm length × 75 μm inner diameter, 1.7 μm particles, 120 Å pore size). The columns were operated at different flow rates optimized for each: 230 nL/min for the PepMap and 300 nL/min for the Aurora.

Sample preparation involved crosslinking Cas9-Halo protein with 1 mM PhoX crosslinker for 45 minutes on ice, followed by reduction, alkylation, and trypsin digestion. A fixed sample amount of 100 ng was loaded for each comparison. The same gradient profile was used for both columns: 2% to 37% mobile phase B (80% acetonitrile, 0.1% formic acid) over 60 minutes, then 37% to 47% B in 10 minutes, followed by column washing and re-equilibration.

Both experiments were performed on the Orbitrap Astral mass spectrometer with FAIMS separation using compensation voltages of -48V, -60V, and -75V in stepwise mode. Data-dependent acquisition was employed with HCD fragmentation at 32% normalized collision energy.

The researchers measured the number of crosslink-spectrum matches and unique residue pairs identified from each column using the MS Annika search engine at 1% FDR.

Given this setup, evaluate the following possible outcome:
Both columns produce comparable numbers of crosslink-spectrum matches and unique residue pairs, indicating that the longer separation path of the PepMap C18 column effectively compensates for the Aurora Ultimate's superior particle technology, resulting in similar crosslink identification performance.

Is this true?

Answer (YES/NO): NO